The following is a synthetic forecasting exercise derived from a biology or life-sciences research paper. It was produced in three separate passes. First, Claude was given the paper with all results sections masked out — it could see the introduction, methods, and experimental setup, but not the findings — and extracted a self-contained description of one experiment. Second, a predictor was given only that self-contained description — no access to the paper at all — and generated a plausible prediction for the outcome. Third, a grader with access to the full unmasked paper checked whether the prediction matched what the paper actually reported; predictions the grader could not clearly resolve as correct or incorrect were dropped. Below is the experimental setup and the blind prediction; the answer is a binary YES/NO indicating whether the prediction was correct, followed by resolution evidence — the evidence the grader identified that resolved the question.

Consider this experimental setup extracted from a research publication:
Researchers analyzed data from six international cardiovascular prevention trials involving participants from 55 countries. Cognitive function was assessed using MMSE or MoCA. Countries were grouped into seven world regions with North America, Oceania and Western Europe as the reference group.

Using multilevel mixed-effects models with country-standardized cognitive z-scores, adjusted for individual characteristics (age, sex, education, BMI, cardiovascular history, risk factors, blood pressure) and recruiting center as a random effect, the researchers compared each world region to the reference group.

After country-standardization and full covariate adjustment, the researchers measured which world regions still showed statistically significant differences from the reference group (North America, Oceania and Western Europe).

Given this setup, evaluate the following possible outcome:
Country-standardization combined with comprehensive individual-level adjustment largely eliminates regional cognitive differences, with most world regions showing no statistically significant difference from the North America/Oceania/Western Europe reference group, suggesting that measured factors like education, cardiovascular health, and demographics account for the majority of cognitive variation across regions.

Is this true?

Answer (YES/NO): NO